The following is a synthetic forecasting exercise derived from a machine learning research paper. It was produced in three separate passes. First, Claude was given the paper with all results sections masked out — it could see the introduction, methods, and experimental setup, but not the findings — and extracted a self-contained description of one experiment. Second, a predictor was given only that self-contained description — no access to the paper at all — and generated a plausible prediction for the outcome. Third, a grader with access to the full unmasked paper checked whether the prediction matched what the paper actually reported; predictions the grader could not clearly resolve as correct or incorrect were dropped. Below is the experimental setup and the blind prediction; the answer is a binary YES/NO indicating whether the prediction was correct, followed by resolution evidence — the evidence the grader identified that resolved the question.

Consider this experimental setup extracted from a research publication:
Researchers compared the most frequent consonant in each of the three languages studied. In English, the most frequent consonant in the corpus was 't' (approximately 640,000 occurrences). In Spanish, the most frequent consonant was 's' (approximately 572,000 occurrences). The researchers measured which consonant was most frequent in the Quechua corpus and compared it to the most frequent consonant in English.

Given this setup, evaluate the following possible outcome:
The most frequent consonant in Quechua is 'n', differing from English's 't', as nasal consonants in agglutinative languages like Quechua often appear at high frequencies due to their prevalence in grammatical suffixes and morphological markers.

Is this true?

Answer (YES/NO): YES